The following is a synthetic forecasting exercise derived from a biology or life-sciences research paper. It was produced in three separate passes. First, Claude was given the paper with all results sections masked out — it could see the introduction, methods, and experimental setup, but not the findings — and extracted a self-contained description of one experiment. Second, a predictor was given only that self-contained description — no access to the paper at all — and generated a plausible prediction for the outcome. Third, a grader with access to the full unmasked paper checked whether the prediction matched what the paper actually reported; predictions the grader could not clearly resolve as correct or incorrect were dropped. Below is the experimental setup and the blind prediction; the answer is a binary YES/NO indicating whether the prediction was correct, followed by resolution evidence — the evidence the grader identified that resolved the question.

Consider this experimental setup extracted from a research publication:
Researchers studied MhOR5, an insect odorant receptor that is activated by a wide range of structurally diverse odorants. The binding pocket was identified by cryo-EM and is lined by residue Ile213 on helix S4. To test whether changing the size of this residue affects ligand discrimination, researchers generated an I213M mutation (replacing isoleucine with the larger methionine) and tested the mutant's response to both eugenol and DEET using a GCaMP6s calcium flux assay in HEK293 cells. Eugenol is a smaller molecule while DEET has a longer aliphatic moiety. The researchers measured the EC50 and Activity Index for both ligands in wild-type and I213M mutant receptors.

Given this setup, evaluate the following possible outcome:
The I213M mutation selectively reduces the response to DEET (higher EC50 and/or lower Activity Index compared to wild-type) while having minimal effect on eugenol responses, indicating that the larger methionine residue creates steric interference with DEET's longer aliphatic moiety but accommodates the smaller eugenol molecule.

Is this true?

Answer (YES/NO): YES